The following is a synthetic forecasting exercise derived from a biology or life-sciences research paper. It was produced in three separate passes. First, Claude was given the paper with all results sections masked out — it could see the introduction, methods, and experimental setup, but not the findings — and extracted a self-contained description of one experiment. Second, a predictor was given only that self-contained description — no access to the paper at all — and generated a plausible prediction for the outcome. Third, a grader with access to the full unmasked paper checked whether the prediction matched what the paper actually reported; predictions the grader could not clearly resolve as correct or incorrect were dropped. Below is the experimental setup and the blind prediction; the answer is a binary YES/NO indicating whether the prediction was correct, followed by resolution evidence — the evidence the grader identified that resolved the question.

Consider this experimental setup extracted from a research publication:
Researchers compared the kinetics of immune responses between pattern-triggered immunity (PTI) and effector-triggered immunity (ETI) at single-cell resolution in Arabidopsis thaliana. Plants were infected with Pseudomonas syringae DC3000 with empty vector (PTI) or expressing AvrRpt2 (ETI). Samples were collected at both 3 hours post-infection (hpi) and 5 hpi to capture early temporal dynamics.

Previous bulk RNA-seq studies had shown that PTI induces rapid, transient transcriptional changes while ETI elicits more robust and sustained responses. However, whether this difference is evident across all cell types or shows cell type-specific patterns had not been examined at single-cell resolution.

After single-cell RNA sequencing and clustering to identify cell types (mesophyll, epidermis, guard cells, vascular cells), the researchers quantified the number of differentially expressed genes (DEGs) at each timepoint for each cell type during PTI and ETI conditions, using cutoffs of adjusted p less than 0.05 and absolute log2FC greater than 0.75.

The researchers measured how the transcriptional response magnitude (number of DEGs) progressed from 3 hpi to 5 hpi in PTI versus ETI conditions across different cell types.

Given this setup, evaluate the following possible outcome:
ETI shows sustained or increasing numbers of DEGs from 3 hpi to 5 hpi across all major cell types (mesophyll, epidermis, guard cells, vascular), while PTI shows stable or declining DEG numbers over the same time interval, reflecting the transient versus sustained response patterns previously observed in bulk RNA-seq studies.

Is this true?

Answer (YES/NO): YES